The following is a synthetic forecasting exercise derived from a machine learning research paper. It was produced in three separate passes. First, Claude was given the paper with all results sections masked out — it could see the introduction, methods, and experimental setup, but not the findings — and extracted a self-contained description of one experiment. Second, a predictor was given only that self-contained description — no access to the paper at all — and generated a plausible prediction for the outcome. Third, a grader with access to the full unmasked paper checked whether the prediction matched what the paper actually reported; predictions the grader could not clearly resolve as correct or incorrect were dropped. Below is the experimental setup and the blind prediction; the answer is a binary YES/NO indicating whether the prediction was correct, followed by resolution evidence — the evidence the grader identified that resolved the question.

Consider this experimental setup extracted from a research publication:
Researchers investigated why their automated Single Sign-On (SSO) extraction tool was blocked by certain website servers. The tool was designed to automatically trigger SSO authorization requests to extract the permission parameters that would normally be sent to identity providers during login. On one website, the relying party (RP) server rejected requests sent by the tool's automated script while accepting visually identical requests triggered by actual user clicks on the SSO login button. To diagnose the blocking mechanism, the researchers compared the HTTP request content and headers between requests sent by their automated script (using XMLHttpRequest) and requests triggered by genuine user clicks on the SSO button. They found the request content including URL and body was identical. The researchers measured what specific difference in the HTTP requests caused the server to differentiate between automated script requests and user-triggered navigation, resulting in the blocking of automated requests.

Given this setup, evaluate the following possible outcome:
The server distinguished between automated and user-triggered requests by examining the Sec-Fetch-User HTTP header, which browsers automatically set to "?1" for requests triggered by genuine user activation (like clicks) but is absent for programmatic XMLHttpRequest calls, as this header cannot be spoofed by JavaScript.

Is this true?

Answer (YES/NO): NO